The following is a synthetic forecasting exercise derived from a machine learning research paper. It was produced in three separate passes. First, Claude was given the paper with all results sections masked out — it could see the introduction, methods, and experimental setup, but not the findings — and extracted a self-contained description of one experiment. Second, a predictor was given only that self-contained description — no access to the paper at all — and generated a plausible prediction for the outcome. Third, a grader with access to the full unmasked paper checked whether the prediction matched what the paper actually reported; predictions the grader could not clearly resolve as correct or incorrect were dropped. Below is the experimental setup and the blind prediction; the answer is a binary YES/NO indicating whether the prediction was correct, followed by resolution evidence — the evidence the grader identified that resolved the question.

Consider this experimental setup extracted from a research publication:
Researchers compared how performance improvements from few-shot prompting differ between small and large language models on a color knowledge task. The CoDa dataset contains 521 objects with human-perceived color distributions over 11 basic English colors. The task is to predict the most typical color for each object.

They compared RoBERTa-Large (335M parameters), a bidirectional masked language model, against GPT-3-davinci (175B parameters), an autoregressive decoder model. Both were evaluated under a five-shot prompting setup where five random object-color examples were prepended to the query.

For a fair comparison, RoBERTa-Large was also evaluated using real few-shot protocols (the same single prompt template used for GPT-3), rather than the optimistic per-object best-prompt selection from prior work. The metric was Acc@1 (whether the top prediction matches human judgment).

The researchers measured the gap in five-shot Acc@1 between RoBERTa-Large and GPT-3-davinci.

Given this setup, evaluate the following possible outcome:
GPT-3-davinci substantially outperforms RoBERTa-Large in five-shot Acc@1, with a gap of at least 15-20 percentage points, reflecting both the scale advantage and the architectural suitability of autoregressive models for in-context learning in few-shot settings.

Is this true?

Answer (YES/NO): YES